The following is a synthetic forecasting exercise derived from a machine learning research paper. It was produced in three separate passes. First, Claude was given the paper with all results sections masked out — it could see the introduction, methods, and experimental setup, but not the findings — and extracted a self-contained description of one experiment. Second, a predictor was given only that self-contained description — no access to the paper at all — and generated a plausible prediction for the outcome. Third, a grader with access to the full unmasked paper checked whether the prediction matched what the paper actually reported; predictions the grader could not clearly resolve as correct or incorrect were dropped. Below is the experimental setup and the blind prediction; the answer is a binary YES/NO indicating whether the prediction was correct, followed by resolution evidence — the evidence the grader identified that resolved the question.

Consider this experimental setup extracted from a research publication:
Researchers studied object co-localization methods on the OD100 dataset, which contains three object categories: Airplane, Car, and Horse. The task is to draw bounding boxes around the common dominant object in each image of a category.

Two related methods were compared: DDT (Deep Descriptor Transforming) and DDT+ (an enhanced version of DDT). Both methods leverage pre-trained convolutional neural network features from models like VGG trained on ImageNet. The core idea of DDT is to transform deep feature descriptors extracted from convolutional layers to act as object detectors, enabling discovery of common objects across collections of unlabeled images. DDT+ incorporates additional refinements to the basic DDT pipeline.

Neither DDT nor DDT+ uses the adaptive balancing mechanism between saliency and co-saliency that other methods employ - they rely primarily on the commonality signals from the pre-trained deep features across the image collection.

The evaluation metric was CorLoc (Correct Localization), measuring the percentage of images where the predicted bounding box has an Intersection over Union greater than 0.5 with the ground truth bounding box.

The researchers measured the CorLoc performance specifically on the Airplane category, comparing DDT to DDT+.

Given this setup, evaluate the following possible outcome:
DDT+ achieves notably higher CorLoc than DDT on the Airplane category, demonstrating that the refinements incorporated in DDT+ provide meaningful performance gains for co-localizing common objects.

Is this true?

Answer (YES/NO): NO